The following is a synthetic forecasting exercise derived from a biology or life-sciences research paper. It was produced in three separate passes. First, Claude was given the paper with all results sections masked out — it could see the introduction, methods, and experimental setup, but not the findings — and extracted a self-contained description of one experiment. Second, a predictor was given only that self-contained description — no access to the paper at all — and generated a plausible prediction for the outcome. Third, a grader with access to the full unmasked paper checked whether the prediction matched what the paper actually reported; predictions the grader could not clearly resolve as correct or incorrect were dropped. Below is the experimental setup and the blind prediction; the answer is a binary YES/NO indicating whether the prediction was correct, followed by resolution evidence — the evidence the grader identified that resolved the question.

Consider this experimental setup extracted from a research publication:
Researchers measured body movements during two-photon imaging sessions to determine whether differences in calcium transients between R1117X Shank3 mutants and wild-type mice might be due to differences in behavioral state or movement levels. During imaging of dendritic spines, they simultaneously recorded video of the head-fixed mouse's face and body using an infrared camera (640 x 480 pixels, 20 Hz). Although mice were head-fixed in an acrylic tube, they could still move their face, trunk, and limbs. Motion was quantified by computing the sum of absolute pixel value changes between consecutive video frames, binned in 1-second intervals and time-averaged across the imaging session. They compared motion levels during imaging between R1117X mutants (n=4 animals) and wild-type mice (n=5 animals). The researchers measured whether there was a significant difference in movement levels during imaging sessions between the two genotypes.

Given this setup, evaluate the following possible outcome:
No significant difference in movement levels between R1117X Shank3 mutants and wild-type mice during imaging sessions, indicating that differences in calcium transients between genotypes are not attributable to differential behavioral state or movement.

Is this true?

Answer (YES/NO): YES